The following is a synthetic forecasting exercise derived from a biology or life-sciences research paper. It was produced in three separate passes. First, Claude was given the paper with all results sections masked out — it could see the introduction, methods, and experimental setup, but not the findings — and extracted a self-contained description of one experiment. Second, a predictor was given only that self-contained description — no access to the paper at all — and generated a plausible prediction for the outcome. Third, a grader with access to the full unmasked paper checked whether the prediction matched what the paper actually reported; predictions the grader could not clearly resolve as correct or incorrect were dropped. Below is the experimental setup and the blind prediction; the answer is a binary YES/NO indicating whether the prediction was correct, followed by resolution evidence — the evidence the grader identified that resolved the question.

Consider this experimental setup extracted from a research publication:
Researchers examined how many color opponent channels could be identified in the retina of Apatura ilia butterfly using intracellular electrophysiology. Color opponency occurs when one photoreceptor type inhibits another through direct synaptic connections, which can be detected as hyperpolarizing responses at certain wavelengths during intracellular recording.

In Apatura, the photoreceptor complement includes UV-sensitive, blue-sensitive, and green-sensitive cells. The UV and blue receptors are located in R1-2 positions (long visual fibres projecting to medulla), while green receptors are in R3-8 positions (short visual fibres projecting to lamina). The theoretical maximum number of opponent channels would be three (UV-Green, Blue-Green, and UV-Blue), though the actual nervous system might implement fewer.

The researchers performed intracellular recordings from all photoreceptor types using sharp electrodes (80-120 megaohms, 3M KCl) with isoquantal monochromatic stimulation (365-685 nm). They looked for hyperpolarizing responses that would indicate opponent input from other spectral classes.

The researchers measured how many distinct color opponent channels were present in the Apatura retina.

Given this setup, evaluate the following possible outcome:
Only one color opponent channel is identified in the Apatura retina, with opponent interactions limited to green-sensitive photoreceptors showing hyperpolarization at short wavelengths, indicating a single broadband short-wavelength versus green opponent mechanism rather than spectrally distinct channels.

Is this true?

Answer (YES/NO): NO